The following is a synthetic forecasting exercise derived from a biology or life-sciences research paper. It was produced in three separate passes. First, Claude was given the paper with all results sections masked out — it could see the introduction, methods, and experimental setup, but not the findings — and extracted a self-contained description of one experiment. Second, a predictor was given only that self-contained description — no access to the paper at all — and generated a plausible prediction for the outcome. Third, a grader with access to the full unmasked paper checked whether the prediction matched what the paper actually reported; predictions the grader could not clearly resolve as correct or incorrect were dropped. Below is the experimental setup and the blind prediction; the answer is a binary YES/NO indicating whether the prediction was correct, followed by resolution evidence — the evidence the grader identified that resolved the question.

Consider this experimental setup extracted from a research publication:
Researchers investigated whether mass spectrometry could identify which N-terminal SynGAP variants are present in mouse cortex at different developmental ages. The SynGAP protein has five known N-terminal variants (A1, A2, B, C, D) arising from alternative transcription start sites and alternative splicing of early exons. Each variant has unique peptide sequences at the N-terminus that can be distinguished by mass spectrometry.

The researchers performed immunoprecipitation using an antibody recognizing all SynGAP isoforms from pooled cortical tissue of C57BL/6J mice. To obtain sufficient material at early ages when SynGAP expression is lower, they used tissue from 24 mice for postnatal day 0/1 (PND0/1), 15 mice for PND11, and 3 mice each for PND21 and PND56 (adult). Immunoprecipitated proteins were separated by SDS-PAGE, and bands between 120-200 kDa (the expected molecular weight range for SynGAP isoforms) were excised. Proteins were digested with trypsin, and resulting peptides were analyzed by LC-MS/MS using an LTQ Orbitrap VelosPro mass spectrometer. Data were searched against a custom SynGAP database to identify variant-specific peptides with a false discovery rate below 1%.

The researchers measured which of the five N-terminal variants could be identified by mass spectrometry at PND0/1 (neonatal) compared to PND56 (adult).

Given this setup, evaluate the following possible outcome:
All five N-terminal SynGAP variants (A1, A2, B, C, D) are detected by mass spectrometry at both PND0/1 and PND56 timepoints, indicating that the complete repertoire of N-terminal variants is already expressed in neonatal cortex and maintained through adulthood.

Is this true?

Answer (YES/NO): NO